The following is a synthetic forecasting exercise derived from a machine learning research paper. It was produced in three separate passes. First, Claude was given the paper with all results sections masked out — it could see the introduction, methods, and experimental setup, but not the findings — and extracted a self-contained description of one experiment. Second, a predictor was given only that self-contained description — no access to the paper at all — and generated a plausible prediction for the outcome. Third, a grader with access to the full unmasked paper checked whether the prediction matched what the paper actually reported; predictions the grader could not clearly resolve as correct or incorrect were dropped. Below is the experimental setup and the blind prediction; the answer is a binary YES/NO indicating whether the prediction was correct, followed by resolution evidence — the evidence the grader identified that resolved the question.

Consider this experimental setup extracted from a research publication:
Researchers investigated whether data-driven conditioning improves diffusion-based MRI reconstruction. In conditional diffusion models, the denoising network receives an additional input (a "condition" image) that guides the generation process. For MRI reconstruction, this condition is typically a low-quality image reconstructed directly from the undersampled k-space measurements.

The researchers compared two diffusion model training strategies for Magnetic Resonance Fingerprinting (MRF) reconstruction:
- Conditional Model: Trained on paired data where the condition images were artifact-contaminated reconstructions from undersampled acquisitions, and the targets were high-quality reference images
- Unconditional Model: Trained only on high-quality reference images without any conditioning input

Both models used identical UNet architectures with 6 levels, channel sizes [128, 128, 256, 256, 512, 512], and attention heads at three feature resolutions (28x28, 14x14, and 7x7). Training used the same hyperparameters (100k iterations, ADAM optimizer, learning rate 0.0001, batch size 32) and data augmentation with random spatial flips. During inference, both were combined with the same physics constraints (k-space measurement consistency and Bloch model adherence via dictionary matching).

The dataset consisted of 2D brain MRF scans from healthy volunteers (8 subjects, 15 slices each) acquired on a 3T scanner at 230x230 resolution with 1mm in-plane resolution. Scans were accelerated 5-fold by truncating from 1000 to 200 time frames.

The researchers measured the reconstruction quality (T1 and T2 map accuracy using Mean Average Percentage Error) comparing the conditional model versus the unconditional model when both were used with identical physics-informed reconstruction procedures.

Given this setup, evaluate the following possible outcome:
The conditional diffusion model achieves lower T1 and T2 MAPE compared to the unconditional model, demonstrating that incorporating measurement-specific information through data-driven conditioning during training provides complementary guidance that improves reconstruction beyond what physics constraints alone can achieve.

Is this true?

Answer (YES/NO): YES